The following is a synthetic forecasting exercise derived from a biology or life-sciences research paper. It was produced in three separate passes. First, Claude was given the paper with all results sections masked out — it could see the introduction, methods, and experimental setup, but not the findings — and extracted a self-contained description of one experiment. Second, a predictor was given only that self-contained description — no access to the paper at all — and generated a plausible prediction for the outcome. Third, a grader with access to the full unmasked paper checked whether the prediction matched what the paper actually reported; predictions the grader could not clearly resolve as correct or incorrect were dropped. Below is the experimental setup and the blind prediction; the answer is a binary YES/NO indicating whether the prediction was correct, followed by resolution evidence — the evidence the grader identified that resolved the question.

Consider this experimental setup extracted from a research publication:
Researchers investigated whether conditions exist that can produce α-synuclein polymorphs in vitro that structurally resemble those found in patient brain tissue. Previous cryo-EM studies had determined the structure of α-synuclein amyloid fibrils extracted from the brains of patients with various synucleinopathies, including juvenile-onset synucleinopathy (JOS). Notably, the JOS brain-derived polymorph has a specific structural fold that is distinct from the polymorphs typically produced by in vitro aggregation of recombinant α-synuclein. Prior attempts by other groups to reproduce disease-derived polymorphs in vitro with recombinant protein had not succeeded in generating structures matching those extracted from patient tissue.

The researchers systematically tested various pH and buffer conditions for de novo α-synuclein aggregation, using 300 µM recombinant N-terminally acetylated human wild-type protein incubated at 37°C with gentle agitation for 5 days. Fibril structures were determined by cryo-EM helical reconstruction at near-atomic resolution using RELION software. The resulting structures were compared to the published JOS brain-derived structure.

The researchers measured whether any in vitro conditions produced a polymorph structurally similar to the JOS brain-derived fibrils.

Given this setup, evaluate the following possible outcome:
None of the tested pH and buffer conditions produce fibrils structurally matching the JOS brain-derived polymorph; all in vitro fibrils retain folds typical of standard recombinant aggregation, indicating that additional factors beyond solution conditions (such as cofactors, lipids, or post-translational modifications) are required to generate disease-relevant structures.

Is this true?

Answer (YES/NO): NO